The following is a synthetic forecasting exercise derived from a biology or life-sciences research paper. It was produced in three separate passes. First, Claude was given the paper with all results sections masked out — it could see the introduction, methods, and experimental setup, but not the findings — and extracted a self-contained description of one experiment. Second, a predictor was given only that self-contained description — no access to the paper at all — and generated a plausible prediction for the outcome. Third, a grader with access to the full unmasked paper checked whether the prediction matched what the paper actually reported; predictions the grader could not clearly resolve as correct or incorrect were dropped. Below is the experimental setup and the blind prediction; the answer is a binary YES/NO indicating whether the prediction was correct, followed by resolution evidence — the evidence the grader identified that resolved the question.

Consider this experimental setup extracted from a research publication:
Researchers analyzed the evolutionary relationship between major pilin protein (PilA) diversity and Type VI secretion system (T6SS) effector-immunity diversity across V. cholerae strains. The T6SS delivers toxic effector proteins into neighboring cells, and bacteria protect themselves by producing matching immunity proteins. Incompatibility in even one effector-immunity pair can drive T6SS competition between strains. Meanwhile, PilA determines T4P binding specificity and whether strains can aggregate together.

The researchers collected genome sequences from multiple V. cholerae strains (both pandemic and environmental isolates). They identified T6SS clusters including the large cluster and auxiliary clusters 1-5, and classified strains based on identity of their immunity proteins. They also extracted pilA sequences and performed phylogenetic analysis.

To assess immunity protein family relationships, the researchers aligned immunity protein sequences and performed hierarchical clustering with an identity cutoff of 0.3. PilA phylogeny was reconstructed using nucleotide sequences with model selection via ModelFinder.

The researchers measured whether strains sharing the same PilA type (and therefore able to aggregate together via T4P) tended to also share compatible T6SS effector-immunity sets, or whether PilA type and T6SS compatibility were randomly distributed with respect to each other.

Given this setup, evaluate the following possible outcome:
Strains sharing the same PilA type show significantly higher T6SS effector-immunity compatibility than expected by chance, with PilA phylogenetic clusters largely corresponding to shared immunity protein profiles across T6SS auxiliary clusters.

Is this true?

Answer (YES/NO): NO